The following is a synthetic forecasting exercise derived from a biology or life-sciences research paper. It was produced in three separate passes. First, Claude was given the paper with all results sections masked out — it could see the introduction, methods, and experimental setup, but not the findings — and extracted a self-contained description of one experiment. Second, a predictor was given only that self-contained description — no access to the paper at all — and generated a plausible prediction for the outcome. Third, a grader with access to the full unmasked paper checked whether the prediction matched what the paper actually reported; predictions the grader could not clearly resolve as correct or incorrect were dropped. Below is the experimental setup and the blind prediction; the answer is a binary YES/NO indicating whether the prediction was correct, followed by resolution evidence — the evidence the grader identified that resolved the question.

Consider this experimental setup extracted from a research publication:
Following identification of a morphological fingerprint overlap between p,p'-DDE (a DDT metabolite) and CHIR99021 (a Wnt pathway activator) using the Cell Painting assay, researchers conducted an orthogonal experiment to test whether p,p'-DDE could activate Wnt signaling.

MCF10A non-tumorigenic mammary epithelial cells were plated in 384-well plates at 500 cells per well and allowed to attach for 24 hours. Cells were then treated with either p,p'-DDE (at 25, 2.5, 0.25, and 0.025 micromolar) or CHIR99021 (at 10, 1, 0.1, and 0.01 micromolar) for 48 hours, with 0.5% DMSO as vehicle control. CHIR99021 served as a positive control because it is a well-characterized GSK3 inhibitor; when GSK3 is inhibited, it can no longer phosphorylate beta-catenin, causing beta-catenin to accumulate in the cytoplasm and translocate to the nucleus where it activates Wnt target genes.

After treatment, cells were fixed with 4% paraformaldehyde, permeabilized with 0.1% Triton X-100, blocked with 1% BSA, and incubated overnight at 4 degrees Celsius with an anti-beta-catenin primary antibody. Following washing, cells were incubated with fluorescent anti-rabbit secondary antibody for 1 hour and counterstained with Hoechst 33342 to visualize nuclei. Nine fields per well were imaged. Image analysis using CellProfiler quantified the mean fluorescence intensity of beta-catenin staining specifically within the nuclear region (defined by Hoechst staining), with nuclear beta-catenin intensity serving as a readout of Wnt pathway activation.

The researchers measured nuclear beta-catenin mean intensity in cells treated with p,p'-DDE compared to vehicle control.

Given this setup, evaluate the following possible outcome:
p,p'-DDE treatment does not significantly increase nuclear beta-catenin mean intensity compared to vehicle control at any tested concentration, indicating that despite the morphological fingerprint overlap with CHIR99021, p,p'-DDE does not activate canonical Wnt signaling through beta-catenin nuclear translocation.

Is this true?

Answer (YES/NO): NO